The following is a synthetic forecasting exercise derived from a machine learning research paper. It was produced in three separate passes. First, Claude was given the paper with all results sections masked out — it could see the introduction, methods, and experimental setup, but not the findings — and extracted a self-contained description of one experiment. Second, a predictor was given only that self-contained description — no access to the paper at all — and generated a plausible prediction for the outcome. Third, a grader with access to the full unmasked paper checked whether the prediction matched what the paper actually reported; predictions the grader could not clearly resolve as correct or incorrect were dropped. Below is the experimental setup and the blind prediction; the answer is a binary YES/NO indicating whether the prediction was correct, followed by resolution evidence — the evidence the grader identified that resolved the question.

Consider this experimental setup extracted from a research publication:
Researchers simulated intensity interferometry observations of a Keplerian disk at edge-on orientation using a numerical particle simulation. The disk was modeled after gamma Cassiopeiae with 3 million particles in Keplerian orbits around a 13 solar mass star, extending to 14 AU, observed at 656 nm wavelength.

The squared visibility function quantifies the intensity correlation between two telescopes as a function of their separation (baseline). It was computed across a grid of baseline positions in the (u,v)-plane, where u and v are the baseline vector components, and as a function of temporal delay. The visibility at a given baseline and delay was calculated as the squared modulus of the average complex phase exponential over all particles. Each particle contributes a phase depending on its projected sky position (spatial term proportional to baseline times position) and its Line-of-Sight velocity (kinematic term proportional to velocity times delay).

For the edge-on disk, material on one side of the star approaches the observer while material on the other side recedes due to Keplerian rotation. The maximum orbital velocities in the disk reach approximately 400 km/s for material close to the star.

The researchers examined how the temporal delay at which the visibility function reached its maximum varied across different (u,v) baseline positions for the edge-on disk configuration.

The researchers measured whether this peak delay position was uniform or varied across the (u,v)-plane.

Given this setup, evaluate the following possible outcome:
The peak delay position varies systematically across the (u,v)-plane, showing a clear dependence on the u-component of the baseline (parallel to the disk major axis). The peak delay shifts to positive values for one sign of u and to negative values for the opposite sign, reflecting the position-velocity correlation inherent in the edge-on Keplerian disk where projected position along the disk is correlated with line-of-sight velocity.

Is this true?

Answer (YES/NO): YES